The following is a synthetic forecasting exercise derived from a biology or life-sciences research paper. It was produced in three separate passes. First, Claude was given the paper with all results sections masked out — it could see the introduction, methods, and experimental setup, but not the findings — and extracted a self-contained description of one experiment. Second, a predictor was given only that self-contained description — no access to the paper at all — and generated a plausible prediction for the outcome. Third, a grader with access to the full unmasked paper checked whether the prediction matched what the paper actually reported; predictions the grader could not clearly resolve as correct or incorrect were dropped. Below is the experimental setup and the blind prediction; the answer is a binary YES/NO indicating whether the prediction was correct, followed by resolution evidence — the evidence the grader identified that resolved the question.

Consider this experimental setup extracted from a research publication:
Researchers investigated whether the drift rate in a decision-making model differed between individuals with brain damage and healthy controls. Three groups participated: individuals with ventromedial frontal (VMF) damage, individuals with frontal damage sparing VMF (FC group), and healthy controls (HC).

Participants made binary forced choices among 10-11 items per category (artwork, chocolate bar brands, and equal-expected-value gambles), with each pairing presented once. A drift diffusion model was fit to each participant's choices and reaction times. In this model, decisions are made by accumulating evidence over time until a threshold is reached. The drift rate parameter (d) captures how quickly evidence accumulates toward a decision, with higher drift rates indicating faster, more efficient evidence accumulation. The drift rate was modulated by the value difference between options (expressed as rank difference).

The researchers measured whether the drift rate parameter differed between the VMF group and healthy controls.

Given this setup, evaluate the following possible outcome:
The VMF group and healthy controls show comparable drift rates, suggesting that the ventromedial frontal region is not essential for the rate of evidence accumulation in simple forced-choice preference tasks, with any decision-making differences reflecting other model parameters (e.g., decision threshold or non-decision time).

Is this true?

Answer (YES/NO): NO